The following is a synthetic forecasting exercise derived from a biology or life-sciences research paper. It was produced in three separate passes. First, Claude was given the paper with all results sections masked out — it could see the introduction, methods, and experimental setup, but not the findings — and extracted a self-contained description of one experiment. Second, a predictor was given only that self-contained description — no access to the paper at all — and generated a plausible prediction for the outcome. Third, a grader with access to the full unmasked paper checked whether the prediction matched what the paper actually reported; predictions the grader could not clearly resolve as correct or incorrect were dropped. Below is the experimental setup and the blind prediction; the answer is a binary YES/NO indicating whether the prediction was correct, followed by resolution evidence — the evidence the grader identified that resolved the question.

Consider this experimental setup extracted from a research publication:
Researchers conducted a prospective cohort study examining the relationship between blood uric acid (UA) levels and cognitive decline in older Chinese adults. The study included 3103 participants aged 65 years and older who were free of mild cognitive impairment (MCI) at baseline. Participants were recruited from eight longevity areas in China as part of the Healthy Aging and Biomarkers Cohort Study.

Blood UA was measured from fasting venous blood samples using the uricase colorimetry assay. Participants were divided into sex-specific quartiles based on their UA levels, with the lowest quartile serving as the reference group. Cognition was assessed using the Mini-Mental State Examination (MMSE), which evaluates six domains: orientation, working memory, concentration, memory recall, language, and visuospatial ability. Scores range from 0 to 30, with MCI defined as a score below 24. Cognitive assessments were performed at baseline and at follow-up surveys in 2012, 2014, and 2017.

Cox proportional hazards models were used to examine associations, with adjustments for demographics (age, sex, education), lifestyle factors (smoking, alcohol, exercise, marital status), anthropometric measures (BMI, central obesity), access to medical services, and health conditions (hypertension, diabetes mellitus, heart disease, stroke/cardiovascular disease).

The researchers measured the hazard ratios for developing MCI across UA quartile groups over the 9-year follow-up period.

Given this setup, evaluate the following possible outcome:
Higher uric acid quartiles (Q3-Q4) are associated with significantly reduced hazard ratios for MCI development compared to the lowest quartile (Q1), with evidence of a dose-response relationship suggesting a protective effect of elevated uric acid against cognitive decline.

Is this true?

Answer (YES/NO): YES